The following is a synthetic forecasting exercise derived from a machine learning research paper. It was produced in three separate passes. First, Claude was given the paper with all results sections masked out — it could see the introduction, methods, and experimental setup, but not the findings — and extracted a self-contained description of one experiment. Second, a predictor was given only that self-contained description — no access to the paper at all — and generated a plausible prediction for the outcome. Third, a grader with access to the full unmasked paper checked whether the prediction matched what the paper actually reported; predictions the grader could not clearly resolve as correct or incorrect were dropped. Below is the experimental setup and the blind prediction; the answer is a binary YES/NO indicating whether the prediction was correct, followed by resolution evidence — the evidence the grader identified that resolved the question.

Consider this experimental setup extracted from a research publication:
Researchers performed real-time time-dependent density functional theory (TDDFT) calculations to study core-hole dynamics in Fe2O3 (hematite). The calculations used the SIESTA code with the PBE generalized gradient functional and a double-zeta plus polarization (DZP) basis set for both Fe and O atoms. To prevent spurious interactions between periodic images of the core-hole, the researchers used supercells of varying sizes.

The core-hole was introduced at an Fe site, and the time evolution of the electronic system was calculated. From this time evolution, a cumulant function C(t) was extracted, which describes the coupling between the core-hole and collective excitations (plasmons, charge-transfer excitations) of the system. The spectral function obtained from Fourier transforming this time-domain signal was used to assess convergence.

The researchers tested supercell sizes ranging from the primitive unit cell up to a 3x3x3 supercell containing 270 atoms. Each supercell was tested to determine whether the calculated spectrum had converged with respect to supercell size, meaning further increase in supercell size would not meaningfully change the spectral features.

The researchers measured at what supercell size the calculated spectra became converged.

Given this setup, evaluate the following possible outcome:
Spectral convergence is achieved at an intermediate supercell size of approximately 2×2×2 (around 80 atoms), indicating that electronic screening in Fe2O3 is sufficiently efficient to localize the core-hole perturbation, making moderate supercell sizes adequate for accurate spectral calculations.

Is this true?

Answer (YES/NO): NO